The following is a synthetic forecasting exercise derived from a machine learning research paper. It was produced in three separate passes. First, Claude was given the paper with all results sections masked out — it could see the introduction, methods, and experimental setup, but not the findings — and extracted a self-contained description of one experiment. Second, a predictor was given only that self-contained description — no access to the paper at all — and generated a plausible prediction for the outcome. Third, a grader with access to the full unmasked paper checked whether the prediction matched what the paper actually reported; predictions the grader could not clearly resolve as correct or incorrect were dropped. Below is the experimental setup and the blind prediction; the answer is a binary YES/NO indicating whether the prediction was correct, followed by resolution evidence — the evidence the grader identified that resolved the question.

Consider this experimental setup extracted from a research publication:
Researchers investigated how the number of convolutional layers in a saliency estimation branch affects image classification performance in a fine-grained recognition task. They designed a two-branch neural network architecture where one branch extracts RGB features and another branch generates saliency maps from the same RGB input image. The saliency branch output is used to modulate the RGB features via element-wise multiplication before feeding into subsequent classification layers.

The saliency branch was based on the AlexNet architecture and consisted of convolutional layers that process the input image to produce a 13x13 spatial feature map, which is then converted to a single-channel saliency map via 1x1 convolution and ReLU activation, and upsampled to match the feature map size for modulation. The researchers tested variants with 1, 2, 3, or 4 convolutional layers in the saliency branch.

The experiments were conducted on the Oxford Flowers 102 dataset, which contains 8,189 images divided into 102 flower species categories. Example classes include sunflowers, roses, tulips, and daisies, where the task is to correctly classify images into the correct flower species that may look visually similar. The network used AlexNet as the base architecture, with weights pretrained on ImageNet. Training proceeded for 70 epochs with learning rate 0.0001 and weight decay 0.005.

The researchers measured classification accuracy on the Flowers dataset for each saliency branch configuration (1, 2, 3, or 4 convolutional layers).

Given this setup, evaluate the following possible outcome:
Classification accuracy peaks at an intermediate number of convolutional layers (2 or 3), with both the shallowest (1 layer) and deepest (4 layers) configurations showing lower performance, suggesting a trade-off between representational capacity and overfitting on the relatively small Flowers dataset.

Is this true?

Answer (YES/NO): NO